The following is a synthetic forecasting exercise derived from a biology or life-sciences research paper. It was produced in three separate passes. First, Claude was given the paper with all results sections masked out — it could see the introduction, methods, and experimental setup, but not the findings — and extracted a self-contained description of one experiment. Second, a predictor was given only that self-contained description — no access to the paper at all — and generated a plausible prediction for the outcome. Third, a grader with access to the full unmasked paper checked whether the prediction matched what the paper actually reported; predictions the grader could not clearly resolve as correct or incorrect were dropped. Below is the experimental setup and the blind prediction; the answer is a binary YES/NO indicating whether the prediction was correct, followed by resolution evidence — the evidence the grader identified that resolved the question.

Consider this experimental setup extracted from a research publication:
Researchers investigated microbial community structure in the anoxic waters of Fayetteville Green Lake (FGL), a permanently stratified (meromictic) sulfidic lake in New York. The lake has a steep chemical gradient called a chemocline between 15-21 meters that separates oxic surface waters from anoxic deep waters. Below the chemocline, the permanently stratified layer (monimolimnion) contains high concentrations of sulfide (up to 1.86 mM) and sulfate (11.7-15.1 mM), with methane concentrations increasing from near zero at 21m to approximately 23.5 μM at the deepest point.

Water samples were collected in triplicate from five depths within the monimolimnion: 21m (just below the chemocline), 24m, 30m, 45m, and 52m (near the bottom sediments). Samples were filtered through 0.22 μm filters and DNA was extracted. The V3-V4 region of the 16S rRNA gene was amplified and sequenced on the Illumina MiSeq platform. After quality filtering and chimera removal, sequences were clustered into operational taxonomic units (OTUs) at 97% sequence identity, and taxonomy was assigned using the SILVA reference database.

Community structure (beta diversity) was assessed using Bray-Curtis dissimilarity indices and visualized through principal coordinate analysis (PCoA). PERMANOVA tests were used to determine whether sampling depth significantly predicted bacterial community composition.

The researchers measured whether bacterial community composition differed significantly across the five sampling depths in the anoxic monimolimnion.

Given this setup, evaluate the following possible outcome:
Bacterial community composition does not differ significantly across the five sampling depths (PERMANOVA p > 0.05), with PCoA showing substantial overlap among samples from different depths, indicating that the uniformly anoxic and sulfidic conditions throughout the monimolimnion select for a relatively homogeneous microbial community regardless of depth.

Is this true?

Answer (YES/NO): NO